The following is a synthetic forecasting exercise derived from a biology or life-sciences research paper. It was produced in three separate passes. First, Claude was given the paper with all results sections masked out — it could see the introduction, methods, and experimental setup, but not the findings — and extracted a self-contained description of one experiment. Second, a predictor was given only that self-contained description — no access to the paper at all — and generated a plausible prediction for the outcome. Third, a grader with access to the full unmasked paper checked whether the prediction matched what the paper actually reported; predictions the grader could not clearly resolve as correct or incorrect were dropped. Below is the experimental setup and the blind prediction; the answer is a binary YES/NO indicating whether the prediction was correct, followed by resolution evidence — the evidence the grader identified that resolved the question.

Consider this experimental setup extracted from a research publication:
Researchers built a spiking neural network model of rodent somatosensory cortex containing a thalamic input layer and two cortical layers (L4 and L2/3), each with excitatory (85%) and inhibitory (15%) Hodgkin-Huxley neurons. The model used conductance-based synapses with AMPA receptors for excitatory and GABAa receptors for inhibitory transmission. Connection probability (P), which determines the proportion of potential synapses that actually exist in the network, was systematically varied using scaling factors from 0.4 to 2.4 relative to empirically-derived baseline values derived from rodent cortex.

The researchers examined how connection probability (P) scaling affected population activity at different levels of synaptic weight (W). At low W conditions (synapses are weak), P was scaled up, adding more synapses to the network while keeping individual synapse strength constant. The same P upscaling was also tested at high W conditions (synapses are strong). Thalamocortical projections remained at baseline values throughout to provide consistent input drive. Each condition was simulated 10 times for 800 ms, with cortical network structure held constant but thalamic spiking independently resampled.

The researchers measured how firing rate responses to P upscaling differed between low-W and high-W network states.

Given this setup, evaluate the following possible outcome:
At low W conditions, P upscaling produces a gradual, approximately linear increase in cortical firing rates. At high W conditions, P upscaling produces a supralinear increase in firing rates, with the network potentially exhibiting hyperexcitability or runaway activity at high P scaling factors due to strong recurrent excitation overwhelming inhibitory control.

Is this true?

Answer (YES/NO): NO